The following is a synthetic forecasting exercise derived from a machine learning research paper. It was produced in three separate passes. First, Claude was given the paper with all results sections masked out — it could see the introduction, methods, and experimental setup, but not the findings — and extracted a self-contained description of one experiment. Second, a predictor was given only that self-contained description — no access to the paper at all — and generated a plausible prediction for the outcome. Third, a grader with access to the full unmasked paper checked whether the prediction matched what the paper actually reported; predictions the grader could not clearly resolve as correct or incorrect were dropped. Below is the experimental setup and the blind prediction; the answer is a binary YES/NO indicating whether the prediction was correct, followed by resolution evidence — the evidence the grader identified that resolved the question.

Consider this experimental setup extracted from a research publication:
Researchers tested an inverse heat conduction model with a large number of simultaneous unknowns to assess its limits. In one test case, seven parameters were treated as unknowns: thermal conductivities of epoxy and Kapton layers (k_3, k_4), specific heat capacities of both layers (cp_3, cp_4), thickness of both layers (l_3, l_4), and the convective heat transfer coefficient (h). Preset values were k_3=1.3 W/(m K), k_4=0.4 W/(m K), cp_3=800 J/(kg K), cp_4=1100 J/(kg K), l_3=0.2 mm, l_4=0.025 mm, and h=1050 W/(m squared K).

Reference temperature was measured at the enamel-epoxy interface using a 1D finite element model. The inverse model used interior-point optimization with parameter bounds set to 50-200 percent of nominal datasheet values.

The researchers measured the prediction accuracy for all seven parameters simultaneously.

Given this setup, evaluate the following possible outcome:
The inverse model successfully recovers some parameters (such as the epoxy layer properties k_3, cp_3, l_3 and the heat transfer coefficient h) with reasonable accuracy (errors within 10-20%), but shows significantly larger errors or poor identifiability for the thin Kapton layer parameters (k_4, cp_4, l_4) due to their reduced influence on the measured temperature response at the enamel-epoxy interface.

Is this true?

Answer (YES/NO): NO